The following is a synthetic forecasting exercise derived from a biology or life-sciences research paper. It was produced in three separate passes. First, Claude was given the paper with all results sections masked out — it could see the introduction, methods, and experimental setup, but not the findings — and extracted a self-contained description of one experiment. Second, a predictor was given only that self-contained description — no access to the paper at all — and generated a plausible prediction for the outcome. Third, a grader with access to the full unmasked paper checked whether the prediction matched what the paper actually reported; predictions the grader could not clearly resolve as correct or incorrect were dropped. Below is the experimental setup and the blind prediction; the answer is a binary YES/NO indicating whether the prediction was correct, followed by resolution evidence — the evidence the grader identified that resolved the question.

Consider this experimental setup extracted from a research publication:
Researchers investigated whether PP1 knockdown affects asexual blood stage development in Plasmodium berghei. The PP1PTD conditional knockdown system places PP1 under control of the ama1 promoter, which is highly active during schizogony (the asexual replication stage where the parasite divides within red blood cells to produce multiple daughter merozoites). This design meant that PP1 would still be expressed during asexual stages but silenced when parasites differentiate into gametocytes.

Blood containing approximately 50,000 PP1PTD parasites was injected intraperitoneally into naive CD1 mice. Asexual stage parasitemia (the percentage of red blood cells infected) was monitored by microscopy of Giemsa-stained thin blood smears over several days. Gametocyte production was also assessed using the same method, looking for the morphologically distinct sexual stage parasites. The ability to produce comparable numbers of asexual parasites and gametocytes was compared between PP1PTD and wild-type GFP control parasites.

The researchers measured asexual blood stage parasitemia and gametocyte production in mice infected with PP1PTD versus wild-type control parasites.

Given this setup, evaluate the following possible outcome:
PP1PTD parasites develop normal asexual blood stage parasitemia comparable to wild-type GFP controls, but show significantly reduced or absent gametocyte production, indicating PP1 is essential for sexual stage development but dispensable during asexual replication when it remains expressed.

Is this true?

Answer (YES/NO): NO